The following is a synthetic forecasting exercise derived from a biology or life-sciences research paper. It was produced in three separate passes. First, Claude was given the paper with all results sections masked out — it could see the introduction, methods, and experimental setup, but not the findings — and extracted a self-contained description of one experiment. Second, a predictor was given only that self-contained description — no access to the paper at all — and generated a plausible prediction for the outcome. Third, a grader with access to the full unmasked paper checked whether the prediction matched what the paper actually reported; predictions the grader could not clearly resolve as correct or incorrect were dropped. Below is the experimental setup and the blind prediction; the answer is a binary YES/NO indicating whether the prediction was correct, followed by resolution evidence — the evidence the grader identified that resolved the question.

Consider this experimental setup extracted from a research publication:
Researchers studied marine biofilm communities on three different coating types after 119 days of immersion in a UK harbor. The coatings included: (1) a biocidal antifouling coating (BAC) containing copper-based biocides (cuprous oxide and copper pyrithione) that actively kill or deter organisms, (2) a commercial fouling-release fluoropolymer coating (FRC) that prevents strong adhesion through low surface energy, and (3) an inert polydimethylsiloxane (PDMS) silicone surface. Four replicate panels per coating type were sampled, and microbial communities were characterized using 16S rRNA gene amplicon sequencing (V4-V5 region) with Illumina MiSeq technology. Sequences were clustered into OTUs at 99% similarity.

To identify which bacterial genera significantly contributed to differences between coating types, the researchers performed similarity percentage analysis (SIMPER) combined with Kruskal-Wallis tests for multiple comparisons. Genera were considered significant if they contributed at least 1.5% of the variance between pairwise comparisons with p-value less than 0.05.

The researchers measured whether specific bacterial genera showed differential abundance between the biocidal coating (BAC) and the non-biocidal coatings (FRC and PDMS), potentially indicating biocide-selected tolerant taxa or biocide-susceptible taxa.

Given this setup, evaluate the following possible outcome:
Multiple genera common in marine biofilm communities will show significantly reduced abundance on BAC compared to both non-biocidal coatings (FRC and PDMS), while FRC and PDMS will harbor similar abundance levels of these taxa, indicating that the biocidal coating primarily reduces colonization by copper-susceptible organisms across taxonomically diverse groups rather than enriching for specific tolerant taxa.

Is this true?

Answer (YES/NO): NO